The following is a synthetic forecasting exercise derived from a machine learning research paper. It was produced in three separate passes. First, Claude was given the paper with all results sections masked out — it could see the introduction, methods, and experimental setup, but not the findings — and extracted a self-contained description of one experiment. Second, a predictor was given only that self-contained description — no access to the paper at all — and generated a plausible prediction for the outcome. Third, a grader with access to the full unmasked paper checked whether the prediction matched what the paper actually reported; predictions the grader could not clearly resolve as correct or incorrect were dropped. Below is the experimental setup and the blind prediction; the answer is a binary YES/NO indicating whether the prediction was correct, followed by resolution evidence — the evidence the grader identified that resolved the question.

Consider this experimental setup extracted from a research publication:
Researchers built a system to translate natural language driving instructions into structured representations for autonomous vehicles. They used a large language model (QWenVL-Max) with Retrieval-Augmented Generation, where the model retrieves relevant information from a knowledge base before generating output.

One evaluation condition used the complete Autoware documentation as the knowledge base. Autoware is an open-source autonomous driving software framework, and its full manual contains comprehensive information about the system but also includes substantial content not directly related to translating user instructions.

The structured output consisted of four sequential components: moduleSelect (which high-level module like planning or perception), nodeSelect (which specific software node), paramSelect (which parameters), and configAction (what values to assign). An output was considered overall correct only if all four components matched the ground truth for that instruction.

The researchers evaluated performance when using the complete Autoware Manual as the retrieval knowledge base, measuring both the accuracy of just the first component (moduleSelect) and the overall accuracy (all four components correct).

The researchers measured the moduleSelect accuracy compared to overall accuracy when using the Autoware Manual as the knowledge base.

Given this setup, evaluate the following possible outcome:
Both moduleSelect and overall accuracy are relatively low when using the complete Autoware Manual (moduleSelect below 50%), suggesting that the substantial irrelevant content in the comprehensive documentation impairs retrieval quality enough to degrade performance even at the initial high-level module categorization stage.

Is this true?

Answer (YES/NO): NO